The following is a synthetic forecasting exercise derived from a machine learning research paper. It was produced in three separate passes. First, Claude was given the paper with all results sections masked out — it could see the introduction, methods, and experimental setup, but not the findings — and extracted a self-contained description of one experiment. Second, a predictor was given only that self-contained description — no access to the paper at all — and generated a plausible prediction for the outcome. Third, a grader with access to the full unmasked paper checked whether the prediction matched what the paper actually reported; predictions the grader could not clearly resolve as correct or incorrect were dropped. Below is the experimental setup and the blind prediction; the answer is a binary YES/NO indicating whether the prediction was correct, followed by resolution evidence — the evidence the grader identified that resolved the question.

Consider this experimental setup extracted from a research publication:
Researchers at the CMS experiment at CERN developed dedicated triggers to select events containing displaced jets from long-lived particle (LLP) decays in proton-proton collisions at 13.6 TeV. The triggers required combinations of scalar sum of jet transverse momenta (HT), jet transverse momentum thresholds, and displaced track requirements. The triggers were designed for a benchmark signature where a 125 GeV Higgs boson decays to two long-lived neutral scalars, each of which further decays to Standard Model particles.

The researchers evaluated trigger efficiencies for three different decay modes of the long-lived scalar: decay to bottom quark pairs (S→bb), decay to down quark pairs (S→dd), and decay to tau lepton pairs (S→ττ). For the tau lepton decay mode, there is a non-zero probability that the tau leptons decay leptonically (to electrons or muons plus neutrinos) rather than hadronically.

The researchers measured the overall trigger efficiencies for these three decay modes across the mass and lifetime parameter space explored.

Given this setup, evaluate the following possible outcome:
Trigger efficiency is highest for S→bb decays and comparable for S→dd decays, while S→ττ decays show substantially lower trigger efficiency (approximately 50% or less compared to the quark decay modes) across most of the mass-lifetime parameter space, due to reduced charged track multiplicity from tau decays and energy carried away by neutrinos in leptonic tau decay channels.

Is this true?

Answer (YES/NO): NO